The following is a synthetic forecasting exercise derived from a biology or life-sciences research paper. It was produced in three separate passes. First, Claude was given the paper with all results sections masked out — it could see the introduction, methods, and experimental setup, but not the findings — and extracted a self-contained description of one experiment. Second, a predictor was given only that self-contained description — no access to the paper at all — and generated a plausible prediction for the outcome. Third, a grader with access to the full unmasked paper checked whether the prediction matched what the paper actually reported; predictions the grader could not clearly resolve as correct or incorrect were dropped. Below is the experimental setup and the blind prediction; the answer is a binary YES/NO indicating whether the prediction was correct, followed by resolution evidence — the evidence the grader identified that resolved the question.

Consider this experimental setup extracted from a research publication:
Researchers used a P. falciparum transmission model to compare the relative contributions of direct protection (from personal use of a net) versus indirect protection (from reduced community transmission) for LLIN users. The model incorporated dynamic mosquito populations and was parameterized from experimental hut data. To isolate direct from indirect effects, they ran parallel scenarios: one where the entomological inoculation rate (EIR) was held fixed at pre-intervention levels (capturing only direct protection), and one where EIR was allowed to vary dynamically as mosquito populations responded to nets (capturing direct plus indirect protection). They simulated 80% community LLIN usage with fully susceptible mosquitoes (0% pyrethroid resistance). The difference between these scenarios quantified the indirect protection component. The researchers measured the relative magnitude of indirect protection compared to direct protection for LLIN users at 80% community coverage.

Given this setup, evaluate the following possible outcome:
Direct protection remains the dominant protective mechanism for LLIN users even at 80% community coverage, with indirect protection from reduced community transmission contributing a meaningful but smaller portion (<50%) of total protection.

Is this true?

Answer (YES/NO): NO